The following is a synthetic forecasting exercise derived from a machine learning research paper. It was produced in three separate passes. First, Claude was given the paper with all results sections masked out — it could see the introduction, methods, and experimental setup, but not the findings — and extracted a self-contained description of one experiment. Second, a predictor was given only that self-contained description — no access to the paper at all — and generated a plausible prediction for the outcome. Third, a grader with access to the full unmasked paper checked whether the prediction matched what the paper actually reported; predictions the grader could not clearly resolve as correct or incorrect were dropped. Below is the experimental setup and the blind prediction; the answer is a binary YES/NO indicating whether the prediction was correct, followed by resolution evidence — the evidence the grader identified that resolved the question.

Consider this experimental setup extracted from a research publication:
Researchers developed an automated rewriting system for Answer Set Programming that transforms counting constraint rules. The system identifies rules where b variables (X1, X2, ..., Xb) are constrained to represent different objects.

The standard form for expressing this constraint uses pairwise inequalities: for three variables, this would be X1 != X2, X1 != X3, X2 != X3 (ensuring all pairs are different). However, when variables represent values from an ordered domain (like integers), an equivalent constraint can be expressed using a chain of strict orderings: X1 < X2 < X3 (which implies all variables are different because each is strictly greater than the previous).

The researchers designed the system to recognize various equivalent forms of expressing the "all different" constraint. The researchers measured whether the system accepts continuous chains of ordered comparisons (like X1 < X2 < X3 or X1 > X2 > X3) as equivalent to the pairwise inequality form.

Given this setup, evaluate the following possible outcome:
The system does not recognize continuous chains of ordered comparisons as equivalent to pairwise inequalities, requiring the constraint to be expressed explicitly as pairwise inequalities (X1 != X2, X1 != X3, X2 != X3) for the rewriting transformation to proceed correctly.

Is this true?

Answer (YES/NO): NO